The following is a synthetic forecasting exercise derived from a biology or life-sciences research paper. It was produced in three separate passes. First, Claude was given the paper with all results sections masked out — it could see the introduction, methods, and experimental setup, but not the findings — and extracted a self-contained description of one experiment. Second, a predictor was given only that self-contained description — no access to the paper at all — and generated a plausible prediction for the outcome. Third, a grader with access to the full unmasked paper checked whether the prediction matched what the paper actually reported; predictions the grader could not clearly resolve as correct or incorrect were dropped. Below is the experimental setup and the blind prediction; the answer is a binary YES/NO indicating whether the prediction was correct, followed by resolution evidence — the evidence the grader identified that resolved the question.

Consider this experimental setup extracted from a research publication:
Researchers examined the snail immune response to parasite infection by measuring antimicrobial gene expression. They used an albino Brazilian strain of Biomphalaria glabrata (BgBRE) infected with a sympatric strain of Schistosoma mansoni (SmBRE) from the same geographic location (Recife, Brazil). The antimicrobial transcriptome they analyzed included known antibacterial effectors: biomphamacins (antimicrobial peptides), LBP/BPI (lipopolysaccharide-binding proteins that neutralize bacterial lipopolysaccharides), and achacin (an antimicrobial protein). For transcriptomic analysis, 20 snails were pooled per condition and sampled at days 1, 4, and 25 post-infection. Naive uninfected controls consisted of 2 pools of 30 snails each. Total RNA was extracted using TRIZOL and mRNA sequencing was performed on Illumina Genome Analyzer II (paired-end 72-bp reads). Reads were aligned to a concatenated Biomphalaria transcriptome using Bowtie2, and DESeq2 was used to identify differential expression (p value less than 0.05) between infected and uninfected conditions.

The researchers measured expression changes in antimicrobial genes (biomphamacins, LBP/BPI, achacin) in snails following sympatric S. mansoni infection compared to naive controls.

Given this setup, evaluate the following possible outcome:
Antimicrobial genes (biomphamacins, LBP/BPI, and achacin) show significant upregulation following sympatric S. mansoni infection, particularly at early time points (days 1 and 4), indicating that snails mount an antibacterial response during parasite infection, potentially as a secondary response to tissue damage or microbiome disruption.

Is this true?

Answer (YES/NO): NO